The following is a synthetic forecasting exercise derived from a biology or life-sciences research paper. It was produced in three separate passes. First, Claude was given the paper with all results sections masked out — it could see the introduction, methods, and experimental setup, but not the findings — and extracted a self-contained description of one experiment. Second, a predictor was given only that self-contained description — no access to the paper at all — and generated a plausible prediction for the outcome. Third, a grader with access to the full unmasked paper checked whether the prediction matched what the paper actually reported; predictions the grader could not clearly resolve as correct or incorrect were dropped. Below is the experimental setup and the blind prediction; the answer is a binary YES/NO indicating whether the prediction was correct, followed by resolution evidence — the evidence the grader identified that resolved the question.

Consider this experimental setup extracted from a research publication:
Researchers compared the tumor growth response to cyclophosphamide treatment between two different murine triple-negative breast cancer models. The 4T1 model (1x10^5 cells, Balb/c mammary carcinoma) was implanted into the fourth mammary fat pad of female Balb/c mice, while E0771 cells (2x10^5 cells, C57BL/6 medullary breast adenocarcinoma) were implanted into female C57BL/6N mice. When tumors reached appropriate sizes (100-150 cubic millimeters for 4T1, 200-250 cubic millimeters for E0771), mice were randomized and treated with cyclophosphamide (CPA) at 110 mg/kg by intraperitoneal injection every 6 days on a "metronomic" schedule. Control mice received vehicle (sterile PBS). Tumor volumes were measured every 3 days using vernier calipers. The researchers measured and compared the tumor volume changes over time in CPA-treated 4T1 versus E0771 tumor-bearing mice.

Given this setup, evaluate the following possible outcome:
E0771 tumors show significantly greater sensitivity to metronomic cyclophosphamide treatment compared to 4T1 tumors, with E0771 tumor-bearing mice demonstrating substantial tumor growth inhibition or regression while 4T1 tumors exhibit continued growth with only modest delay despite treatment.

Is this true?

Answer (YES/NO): NO